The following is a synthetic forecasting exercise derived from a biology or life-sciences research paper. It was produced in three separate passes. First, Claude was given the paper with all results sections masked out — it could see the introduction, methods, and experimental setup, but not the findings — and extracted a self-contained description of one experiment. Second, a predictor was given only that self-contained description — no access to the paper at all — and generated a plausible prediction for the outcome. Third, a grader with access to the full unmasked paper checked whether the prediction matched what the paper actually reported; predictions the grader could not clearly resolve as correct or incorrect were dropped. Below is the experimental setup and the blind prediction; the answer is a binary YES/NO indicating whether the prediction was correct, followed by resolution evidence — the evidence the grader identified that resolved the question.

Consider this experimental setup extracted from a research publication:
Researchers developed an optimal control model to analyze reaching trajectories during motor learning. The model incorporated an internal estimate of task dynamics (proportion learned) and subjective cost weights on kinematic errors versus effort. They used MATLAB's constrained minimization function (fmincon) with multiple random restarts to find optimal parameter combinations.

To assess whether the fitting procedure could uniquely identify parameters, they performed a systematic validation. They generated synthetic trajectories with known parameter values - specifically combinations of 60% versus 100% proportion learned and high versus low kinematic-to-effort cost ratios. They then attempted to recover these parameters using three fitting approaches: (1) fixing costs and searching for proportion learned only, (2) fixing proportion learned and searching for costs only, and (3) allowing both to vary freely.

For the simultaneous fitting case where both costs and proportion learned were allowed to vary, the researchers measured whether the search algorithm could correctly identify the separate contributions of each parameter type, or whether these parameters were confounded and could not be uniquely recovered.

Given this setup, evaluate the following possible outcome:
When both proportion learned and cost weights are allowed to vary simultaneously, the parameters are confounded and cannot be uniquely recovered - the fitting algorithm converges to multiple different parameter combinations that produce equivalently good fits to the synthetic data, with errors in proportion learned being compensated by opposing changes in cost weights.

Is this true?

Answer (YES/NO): NO